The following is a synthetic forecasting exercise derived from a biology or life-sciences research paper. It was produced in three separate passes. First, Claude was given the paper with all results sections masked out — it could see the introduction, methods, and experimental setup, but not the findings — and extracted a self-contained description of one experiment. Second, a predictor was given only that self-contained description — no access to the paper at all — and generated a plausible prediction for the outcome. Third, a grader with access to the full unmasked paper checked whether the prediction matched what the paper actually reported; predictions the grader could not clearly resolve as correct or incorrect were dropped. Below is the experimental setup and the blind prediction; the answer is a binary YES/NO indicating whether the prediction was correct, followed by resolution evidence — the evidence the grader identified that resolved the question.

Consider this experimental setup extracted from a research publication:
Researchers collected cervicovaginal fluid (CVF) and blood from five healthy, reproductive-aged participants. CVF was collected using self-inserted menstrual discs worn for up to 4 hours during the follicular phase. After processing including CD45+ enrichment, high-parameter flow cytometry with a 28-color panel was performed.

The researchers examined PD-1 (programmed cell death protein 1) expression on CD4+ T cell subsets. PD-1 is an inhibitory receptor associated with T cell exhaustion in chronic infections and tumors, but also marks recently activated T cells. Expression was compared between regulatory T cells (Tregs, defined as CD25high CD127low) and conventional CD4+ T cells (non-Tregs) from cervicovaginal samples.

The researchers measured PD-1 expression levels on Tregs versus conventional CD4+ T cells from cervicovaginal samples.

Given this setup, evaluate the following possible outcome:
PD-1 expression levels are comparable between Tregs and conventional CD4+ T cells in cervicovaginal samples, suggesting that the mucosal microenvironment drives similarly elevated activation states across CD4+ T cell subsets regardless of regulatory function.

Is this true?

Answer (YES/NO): NO